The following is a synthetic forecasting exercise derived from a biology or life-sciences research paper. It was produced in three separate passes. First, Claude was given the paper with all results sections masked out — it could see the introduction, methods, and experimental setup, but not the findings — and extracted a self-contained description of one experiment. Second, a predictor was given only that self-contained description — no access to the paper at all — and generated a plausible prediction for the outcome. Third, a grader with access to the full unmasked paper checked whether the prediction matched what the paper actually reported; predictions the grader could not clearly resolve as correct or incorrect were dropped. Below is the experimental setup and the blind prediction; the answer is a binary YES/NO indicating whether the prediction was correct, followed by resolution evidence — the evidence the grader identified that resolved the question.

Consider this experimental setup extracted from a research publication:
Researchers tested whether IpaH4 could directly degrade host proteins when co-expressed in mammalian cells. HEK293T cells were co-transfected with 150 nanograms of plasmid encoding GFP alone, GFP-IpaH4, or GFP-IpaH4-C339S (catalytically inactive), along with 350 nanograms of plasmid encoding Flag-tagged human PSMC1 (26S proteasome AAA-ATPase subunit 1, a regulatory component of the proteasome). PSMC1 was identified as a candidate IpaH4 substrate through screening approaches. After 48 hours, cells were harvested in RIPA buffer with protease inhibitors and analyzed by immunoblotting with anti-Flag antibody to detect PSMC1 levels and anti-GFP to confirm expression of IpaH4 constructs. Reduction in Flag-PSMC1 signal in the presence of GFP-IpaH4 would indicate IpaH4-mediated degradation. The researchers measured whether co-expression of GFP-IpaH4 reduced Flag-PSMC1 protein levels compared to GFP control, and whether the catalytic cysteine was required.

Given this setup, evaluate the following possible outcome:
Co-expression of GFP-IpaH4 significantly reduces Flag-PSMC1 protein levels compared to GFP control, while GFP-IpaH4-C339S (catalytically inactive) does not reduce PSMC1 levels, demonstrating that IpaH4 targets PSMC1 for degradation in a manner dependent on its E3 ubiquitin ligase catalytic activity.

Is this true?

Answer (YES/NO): YES